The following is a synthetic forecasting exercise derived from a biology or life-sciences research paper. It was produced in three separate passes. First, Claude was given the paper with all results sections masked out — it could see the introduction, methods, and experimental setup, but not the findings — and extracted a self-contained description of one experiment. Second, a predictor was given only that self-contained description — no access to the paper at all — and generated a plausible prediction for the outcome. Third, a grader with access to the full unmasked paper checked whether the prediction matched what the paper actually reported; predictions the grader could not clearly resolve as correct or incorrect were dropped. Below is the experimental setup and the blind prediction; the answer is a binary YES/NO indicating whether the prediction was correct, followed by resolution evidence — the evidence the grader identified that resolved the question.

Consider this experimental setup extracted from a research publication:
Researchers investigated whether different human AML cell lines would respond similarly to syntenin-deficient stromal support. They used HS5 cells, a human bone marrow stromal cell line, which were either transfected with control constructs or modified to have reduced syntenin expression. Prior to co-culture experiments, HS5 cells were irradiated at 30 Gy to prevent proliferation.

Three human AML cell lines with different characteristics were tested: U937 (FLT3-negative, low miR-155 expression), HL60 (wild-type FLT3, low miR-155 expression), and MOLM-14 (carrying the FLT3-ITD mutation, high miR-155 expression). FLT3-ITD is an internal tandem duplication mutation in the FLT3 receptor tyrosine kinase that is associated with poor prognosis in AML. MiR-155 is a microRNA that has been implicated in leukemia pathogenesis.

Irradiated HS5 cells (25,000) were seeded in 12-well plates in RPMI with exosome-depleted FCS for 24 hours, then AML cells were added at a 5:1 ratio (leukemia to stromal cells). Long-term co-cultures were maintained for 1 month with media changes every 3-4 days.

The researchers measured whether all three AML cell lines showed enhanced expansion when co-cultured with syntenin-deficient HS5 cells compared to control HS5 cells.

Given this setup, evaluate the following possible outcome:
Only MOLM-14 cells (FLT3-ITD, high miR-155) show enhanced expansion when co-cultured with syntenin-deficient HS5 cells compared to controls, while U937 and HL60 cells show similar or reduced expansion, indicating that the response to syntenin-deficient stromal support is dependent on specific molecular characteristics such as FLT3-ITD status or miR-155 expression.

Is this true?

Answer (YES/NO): NO